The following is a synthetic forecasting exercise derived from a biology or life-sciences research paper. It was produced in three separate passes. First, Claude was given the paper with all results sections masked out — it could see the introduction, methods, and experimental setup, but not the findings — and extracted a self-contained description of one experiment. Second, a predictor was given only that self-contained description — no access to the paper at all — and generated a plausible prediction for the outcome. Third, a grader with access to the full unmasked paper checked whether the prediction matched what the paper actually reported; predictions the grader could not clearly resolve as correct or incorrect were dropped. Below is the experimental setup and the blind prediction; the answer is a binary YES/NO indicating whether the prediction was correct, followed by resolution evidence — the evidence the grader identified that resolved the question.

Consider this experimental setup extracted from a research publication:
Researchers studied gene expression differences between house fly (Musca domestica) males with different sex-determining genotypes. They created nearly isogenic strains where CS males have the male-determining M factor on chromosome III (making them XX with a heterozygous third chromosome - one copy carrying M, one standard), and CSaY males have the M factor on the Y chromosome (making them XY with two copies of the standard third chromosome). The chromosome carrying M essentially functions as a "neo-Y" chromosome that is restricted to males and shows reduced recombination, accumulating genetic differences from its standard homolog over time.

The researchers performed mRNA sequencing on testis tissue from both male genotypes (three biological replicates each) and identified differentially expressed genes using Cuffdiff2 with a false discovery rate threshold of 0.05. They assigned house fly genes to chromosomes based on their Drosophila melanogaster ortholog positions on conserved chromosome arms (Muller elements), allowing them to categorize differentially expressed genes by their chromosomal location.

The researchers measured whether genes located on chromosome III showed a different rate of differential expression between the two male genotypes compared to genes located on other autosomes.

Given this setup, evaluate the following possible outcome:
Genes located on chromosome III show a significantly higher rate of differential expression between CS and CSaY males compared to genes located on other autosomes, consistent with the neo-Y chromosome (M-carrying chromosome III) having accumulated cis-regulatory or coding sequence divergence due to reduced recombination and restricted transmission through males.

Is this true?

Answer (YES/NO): YES